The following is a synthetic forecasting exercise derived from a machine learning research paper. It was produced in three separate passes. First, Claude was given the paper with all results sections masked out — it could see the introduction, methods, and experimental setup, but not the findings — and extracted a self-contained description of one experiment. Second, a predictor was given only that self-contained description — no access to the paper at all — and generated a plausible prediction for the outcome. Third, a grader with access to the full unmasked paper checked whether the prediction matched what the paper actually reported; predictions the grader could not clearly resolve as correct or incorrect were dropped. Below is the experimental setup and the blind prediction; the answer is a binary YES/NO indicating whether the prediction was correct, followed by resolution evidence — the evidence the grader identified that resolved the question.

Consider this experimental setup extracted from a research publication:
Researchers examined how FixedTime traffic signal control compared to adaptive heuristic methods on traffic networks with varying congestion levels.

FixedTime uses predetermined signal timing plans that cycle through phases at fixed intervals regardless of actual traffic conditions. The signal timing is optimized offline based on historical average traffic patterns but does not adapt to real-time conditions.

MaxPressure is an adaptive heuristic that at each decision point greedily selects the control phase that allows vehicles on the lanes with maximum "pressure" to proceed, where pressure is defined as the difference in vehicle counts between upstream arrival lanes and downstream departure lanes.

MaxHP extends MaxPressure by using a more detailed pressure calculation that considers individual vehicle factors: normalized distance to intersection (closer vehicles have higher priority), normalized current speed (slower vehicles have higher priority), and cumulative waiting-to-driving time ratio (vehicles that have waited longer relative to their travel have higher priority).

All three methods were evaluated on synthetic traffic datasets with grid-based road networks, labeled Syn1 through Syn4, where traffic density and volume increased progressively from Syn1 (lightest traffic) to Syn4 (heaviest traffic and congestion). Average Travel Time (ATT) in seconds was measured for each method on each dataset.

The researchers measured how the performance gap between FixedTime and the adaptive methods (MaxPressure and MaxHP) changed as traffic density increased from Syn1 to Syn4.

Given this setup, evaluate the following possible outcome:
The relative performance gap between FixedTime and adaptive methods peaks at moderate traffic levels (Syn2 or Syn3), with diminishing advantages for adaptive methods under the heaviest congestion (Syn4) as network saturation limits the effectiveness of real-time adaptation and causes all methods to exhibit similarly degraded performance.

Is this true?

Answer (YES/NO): NO